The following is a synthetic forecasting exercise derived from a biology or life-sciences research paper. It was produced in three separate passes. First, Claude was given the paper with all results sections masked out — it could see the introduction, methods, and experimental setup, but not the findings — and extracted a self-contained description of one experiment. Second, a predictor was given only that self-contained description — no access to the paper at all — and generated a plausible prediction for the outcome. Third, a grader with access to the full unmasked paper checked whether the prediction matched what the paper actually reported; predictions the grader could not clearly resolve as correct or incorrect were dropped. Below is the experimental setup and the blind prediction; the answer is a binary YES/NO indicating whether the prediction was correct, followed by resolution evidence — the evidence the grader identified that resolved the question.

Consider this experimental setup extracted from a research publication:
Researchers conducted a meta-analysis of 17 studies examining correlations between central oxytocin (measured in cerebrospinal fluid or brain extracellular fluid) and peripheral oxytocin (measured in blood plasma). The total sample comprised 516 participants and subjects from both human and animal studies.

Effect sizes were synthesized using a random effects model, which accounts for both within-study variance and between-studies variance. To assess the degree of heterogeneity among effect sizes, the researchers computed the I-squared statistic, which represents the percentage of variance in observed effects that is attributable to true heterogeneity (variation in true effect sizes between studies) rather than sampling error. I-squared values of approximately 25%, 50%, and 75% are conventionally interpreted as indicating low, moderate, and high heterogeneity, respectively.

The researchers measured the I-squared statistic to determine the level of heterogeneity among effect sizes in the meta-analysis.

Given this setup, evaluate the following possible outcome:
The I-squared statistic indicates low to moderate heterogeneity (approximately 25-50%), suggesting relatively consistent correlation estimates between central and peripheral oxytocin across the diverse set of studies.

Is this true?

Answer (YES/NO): NO